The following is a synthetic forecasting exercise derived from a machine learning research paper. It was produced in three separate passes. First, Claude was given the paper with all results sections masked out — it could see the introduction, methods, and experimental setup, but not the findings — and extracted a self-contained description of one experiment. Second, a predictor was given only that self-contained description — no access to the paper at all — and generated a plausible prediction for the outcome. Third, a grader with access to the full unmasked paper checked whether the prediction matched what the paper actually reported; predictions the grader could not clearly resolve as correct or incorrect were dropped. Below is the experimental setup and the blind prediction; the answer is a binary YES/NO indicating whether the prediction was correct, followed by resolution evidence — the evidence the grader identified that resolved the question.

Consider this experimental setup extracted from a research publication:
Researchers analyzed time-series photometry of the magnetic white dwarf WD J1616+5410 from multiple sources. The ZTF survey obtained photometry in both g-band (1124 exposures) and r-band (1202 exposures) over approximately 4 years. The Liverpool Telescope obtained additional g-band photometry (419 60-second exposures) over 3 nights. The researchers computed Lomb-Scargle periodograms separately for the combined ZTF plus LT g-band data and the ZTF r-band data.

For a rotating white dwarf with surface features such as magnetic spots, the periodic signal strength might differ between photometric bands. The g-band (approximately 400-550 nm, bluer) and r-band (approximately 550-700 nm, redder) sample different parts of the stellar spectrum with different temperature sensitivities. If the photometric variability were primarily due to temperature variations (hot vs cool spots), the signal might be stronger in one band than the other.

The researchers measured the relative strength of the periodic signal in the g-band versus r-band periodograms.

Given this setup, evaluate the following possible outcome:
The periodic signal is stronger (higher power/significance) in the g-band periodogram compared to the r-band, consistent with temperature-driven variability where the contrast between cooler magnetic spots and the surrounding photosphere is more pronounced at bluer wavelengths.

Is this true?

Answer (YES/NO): YES